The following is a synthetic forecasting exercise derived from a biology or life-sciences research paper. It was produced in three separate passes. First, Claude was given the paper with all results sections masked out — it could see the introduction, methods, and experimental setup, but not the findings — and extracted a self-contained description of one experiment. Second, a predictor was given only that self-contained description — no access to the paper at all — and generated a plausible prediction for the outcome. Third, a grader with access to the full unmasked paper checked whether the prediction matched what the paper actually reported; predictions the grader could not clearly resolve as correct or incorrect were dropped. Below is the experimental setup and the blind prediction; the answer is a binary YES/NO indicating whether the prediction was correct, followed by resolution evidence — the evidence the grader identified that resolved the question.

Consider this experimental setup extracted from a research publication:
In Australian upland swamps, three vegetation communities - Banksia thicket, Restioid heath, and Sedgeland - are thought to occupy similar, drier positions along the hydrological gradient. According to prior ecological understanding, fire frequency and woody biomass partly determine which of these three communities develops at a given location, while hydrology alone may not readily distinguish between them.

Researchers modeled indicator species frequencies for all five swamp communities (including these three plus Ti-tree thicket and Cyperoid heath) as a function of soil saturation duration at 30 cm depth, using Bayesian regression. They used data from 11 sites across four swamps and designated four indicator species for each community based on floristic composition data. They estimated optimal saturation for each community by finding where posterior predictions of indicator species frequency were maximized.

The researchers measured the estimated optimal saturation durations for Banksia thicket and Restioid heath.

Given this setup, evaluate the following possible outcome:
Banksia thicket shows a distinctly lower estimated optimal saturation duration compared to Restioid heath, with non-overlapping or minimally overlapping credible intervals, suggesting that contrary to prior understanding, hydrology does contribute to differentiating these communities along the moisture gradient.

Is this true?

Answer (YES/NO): NO